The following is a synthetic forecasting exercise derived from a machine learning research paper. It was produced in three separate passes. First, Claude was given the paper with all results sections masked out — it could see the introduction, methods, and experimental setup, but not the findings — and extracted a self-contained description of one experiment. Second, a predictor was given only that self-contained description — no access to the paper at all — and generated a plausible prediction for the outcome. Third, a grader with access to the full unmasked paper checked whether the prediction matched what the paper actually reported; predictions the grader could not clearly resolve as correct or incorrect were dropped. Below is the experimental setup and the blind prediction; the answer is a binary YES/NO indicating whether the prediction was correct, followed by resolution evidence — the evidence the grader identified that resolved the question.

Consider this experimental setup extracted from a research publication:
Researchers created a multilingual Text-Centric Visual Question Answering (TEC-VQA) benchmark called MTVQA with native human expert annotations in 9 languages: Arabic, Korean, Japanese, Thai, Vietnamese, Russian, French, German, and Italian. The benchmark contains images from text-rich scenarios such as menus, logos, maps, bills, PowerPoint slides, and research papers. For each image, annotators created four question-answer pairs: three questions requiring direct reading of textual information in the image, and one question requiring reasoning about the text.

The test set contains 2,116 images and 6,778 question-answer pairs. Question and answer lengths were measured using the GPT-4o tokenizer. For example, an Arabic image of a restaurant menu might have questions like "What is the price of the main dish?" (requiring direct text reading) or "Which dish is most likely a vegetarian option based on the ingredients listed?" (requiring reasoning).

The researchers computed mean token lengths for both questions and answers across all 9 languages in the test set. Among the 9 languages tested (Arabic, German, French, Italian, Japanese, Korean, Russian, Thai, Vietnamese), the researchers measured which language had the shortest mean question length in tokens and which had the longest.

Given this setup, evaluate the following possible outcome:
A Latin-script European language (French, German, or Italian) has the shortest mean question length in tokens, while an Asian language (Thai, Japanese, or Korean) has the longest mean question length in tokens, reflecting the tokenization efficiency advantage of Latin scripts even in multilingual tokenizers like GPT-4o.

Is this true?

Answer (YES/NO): NO